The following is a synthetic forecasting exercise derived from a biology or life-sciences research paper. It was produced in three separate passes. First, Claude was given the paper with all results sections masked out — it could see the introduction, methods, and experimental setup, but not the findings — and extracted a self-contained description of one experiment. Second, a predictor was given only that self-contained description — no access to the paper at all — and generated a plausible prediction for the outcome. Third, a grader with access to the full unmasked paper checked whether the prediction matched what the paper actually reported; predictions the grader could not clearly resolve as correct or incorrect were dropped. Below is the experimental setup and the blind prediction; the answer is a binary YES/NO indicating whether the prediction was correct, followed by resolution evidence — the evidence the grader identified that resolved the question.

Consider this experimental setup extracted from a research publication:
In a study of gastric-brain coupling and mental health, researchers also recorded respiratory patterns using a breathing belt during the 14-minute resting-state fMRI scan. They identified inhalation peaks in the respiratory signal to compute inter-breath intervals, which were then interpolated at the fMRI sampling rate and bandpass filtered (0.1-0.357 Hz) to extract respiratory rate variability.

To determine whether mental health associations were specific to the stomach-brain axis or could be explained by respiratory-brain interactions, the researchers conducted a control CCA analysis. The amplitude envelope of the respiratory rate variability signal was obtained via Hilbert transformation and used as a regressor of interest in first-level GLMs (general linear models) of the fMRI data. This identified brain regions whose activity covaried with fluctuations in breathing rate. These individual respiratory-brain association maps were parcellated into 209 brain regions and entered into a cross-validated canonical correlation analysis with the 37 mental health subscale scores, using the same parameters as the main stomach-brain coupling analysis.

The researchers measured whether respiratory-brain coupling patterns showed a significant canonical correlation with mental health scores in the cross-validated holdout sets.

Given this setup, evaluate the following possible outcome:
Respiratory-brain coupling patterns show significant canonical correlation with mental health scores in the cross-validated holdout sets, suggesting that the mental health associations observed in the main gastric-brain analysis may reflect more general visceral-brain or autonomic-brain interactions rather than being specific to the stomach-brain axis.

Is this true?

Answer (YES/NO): NO